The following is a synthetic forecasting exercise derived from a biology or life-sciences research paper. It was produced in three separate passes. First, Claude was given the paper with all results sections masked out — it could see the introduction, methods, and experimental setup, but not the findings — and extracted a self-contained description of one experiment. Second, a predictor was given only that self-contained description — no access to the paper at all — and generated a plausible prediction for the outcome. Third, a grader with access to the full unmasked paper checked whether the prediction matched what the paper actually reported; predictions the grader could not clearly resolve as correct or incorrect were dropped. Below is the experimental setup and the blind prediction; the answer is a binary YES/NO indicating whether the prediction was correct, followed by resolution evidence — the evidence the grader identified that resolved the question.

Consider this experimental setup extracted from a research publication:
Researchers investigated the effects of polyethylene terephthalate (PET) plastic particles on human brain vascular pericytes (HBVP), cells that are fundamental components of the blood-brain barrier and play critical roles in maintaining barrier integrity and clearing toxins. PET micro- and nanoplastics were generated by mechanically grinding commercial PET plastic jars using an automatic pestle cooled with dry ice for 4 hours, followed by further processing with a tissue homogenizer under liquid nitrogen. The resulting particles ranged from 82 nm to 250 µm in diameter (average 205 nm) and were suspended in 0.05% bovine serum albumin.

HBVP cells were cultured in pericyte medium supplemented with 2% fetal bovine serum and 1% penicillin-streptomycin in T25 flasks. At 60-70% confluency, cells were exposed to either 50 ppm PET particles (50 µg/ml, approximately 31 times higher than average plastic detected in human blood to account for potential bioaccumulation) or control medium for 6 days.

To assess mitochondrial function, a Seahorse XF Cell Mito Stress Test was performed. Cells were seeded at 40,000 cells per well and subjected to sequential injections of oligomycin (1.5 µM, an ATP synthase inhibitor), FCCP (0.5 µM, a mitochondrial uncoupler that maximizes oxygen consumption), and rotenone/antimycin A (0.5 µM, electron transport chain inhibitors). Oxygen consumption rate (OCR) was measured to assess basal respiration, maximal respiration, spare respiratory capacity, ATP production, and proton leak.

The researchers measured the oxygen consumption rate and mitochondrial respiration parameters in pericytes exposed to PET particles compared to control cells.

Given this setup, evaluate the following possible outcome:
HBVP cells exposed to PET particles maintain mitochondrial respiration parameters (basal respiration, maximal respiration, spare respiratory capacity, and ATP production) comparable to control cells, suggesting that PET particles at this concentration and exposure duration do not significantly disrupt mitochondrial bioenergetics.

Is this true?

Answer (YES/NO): NO